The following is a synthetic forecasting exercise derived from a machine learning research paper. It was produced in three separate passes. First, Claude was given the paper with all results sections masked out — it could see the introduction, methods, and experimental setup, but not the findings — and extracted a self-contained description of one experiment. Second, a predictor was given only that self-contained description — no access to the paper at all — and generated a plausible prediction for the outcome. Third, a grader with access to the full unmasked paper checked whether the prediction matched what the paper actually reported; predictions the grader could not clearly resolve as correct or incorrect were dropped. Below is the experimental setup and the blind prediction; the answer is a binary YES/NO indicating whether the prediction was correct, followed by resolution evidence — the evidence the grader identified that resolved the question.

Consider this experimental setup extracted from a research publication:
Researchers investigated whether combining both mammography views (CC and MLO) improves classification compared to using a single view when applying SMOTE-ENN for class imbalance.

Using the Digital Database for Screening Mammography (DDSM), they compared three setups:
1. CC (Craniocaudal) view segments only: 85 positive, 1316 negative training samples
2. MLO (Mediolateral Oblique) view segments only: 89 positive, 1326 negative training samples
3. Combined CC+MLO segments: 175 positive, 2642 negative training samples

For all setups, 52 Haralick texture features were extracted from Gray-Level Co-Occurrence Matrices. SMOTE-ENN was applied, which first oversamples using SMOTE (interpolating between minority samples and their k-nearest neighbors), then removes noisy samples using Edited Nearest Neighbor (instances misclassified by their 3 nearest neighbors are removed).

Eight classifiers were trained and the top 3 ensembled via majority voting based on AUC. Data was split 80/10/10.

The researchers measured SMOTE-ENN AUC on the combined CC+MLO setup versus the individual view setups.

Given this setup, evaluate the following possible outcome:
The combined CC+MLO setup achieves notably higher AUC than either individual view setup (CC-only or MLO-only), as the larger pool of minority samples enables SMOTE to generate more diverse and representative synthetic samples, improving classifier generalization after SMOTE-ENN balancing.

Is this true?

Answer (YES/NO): NO